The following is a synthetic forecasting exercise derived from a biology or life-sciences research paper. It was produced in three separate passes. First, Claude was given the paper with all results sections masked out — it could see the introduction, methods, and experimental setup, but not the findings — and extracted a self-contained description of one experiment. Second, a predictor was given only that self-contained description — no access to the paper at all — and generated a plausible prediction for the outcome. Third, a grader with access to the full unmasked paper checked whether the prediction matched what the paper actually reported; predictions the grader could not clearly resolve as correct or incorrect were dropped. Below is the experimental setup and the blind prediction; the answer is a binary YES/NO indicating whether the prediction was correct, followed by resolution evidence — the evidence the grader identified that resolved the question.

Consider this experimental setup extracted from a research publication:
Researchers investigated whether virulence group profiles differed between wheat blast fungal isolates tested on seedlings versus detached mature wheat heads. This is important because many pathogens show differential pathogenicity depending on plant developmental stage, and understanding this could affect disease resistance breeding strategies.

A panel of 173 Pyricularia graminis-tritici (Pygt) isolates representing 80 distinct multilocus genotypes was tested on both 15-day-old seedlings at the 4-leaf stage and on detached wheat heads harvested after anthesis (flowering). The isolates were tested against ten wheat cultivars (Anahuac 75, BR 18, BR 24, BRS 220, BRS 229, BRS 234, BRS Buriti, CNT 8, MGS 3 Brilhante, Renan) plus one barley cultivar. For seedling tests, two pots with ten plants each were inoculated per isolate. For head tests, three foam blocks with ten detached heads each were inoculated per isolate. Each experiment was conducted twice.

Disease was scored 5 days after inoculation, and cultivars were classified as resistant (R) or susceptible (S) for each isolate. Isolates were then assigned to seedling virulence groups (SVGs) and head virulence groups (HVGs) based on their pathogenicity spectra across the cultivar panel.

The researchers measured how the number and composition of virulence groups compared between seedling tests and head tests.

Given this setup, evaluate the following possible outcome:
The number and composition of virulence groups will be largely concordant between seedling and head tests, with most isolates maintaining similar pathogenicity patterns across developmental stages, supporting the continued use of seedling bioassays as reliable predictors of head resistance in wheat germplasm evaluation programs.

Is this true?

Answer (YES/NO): NO